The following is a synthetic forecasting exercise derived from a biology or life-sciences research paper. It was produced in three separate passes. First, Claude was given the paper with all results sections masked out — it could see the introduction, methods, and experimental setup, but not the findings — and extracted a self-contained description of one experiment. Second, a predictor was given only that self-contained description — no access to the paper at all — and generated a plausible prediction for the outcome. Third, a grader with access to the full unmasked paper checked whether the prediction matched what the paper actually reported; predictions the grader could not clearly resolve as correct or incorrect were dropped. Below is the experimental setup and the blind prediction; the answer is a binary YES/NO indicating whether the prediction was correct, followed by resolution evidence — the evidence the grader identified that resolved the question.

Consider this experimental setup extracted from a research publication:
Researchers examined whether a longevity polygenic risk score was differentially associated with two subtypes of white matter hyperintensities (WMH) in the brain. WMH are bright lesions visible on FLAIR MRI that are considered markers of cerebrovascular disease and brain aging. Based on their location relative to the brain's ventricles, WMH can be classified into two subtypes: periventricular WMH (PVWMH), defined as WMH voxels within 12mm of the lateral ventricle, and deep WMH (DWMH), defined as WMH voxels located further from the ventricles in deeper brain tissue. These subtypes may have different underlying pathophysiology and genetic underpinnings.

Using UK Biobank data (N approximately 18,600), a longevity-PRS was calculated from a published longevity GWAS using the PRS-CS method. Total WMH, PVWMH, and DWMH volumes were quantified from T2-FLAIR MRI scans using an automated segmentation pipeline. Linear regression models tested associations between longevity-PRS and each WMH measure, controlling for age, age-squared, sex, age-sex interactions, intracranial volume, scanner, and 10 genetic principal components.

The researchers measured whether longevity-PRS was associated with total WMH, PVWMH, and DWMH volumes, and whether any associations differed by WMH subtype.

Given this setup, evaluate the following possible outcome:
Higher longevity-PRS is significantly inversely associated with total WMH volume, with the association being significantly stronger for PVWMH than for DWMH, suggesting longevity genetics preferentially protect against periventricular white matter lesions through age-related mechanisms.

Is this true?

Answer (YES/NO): NO